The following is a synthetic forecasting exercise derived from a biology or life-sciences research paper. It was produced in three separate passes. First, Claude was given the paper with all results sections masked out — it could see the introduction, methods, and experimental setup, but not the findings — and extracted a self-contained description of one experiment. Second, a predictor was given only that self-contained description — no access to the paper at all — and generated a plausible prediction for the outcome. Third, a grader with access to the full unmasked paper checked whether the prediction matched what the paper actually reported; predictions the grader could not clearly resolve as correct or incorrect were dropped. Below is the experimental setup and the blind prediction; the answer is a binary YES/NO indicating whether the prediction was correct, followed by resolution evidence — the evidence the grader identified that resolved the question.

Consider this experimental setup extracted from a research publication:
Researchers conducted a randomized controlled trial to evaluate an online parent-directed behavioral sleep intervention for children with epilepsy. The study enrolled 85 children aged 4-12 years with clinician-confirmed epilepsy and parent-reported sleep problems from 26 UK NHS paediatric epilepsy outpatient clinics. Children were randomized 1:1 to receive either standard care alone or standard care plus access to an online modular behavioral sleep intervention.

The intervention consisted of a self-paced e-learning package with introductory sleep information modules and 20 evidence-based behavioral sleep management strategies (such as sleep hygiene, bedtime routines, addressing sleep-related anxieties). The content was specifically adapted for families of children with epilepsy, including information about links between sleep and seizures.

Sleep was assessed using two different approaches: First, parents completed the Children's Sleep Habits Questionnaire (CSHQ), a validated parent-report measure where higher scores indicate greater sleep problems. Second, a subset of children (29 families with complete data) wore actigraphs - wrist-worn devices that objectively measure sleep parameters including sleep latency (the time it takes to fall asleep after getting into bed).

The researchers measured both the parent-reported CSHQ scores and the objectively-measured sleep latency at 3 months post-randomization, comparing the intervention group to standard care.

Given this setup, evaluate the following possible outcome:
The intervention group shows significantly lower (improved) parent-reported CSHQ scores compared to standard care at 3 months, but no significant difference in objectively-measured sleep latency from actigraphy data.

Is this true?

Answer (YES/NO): NO